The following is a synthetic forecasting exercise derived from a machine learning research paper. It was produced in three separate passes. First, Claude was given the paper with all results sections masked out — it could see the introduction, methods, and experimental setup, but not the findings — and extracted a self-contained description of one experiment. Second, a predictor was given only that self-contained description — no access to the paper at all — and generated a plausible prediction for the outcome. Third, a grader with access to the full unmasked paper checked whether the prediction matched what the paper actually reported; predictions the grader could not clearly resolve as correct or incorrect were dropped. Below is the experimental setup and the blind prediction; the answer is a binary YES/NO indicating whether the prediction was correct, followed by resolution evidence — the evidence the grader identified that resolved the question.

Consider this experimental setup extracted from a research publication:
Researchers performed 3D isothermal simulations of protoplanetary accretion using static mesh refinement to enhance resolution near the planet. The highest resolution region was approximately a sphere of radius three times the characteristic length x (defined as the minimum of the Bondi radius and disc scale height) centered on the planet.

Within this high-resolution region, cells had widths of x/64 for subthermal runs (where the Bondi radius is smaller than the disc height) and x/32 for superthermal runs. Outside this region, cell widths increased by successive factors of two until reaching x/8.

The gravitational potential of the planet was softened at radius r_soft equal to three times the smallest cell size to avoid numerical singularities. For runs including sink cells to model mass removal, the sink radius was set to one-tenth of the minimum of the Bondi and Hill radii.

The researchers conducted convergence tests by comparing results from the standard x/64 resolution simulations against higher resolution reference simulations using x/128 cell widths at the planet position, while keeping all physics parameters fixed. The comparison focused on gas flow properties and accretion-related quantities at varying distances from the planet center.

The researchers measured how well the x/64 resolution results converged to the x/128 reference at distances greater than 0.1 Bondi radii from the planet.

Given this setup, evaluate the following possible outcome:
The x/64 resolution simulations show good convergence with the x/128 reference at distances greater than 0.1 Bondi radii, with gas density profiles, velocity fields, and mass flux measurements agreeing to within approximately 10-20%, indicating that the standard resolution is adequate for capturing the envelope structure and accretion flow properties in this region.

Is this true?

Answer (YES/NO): NO